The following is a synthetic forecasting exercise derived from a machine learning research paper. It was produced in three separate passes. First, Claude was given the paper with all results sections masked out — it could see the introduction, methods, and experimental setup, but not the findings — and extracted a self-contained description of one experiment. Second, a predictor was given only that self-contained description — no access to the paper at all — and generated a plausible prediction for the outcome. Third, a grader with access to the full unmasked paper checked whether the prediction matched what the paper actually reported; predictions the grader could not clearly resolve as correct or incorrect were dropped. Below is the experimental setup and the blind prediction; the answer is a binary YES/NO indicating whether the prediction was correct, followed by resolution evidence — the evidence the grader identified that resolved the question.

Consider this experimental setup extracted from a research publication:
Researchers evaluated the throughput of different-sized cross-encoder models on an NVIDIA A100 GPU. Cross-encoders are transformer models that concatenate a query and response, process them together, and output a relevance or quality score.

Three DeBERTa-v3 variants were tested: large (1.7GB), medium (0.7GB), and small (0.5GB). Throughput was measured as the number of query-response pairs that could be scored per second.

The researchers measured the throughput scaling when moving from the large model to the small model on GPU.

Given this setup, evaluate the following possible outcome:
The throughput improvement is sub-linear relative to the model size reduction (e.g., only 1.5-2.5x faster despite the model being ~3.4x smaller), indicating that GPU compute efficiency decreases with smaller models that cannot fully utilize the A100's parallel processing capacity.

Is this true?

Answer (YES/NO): NO